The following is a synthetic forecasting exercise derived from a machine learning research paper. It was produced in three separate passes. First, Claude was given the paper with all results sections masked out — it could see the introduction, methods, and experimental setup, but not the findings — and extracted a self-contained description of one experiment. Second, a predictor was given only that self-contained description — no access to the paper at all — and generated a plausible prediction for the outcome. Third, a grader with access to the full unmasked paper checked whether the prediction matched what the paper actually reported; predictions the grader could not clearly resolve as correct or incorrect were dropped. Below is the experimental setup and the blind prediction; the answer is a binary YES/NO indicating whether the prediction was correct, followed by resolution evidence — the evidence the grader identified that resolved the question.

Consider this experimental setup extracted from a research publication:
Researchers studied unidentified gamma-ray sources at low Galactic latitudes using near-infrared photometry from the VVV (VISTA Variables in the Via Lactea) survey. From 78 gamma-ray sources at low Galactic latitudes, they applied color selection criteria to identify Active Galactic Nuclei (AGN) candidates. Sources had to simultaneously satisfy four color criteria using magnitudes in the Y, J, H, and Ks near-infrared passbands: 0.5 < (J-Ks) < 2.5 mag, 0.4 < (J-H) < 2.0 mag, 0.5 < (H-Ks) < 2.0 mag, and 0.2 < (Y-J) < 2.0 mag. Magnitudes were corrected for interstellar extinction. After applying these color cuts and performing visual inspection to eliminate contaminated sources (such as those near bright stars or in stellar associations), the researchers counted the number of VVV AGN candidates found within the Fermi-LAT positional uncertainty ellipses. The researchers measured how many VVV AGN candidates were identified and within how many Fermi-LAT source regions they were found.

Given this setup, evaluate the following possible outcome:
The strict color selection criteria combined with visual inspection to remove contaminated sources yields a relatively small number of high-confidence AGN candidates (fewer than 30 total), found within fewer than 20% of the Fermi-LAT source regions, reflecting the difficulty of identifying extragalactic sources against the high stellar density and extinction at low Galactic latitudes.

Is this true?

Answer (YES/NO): YES